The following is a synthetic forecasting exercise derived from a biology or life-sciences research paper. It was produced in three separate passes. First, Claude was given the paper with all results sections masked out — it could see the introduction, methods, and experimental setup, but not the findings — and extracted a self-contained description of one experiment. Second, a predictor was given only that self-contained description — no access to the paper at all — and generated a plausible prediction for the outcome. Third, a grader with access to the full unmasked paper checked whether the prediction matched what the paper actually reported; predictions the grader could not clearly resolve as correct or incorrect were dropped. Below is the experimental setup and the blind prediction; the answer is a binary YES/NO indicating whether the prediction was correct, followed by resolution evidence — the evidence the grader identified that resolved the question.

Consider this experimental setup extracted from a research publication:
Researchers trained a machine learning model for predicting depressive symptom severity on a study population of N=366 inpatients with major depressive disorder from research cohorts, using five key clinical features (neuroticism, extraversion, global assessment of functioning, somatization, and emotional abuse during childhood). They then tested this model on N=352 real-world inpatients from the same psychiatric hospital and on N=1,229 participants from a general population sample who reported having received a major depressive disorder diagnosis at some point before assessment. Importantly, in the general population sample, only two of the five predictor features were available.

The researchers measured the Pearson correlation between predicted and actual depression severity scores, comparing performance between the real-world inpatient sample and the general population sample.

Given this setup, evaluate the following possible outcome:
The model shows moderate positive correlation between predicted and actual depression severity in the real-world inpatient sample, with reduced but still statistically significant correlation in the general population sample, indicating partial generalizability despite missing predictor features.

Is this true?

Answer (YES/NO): NO